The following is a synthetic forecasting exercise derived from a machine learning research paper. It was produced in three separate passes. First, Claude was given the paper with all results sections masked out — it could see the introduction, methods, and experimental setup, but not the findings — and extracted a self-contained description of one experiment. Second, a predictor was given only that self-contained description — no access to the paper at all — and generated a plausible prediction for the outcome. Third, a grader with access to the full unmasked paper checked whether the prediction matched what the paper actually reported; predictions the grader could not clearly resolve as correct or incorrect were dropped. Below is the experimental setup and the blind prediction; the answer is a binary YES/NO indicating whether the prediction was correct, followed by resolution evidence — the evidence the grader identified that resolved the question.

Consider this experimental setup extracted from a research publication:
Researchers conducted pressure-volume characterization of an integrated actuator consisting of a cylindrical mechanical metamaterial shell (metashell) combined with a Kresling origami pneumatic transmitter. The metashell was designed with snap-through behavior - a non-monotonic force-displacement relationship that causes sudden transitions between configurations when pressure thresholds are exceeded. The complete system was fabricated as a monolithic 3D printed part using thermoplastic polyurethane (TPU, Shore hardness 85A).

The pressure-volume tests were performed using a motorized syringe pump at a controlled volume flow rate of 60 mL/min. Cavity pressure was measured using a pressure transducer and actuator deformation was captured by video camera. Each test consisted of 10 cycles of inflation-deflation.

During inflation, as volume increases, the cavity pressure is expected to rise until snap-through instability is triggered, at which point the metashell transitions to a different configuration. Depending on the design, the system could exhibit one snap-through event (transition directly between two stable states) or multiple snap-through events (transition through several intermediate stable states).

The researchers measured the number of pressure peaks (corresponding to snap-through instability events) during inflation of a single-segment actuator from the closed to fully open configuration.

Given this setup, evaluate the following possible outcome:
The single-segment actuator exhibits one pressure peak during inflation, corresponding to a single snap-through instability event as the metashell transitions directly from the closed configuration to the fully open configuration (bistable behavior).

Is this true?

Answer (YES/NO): NO